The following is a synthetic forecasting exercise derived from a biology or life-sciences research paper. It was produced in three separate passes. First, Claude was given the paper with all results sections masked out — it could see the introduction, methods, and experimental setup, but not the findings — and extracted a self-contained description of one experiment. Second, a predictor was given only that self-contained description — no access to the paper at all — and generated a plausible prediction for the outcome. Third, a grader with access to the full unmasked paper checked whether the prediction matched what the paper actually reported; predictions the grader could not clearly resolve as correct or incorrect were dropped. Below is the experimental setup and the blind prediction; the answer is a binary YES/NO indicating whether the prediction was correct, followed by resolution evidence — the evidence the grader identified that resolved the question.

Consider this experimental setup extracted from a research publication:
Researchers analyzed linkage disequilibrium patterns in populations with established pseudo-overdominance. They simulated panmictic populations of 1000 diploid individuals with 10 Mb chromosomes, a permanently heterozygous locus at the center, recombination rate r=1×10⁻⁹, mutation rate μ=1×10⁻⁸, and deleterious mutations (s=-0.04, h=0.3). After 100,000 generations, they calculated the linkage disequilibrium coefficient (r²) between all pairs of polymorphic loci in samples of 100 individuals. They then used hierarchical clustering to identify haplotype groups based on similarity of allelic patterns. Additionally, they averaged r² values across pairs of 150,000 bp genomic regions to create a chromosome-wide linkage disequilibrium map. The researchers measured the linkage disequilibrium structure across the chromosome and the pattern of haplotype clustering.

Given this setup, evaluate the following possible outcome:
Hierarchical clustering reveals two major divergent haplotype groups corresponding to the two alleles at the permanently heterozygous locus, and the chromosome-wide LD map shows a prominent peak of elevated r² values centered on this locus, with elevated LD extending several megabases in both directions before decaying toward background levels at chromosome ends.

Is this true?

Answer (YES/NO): YES